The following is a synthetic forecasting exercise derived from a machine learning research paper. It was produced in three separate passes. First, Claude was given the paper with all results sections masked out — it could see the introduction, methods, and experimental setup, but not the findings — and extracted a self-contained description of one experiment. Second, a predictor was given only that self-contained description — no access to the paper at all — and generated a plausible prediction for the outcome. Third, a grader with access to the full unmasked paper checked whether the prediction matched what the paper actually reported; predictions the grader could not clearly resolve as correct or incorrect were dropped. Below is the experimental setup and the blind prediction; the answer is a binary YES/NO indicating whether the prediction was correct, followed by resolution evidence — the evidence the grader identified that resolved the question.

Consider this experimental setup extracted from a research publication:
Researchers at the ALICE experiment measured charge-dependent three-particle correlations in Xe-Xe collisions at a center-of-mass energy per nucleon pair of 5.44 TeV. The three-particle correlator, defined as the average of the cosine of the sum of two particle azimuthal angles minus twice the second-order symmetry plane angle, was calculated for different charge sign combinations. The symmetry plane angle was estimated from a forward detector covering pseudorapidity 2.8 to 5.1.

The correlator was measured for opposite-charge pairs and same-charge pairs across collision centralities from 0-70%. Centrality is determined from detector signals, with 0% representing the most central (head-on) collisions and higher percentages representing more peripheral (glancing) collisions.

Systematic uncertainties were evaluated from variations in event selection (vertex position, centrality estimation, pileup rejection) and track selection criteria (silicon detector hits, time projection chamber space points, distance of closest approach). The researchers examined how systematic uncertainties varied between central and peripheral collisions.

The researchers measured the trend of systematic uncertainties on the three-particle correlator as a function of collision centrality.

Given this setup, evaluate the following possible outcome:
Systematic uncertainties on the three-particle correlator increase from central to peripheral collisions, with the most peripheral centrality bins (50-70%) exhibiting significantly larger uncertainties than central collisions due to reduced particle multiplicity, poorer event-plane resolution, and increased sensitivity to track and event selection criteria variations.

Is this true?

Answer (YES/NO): YES